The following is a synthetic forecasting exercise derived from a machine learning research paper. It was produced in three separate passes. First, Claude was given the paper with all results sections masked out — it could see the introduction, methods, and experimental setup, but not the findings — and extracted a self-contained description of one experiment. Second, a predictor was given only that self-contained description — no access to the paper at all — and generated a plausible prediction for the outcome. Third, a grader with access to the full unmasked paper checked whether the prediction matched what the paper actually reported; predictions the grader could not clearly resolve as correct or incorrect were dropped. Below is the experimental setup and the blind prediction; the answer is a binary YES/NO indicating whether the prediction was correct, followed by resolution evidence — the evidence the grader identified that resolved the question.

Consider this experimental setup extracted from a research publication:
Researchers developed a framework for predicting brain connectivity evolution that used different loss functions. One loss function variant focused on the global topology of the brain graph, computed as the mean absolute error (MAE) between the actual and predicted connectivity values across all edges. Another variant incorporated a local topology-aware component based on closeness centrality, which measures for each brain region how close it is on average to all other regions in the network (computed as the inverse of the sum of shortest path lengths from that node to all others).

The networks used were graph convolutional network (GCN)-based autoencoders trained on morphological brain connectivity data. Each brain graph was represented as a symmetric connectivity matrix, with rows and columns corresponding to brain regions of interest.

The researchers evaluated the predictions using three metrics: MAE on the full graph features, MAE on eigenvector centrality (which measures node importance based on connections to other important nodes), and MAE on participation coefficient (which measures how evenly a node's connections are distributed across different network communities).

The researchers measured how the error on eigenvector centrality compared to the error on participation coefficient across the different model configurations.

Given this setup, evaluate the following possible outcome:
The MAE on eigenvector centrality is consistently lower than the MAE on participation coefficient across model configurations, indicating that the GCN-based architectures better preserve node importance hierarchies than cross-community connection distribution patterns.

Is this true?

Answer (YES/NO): NO